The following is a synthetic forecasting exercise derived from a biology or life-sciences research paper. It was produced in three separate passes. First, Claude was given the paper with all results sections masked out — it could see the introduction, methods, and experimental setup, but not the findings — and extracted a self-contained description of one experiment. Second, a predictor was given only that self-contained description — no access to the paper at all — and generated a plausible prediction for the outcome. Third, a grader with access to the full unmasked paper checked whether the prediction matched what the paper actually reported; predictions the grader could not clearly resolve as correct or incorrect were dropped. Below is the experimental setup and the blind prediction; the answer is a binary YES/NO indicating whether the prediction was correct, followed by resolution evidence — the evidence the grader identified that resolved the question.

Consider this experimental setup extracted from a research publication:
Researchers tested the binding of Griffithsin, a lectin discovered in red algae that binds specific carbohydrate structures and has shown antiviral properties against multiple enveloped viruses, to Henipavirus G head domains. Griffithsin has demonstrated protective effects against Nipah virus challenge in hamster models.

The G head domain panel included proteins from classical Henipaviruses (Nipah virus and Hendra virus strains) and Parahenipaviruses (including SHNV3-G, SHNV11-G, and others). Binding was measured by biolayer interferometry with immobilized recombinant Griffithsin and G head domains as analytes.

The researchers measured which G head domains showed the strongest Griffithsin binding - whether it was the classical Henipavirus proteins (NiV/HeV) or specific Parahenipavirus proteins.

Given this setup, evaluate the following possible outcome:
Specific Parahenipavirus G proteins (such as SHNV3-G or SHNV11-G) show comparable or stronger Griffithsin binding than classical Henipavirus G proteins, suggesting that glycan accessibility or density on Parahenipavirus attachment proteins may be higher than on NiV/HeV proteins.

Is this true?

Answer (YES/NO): YES